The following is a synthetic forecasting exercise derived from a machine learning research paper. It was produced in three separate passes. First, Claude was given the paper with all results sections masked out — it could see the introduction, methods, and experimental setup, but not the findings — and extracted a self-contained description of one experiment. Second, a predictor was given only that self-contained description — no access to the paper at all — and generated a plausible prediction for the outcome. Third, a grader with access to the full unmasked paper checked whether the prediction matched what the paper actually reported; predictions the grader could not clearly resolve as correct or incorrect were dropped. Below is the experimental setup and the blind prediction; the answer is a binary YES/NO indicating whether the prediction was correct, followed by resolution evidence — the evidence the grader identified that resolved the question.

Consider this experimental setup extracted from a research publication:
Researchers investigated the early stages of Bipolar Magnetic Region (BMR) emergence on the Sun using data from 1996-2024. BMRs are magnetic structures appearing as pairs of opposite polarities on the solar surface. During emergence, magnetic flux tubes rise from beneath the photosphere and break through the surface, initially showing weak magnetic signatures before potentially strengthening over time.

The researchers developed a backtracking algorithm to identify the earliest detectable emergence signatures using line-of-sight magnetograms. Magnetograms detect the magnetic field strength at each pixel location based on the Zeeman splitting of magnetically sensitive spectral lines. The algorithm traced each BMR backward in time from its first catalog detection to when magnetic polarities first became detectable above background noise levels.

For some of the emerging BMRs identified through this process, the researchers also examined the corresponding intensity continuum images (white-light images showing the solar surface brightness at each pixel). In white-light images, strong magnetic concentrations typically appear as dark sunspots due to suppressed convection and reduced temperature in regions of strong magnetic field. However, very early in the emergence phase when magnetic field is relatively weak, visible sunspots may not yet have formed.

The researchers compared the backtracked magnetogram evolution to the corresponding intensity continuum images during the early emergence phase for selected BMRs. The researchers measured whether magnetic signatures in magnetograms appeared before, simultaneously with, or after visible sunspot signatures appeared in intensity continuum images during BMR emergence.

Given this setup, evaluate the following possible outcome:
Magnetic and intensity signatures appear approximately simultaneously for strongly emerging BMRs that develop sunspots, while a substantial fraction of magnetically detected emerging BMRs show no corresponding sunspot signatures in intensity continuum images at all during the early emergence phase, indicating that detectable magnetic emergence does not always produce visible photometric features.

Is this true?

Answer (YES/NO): NO